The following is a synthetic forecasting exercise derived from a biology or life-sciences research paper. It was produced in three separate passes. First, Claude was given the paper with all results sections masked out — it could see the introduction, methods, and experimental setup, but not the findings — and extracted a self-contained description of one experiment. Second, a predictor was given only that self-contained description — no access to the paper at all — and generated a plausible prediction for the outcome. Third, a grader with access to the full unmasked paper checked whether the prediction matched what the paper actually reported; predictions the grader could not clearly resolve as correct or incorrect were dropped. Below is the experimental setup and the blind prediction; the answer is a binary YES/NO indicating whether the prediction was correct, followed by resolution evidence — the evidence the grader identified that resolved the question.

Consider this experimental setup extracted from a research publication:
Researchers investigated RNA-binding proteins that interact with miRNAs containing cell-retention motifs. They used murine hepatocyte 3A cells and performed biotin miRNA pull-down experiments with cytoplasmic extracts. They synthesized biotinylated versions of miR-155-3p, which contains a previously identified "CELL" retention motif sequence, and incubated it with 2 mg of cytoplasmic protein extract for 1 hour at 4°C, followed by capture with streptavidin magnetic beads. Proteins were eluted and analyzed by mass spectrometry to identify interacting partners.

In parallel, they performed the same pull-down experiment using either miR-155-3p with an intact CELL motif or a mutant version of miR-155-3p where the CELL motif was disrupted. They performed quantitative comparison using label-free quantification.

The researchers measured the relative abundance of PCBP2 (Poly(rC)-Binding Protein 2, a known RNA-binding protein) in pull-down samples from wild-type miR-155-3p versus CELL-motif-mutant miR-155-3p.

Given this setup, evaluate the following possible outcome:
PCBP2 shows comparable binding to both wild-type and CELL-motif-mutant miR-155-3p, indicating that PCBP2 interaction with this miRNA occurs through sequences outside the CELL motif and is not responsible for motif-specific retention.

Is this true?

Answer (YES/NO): NO